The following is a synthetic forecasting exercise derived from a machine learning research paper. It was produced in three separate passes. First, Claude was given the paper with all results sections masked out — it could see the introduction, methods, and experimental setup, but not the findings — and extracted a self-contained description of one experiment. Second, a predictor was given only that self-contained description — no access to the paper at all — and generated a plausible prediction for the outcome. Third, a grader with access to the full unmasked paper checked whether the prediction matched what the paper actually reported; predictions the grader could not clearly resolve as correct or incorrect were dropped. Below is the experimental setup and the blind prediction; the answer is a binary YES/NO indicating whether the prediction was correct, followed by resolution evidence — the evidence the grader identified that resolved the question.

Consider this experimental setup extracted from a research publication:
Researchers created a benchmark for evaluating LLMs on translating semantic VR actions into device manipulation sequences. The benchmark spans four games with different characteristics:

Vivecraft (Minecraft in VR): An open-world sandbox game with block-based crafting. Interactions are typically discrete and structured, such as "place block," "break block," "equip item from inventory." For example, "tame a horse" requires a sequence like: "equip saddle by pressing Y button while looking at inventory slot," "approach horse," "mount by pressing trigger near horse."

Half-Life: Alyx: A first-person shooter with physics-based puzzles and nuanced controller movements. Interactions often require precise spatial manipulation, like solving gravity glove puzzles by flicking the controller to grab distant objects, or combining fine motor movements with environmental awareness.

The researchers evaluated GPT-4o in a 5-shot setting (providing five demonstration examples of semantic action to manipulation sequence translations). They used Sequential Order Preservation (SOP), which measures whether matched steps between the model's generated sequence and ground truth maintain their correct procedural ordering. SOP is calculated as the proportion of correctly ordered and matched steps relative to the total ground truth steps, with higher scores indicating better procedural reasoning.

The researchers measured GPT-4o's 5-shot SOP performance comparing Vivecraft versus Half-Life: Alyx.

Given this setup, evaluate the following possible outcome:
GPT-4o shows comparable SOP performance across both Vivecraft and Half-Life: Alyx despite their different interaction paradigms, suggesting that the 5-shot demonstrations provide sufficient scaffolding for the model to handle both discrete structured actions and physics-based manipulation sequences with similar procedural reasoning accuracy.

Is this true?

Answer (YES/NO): NO